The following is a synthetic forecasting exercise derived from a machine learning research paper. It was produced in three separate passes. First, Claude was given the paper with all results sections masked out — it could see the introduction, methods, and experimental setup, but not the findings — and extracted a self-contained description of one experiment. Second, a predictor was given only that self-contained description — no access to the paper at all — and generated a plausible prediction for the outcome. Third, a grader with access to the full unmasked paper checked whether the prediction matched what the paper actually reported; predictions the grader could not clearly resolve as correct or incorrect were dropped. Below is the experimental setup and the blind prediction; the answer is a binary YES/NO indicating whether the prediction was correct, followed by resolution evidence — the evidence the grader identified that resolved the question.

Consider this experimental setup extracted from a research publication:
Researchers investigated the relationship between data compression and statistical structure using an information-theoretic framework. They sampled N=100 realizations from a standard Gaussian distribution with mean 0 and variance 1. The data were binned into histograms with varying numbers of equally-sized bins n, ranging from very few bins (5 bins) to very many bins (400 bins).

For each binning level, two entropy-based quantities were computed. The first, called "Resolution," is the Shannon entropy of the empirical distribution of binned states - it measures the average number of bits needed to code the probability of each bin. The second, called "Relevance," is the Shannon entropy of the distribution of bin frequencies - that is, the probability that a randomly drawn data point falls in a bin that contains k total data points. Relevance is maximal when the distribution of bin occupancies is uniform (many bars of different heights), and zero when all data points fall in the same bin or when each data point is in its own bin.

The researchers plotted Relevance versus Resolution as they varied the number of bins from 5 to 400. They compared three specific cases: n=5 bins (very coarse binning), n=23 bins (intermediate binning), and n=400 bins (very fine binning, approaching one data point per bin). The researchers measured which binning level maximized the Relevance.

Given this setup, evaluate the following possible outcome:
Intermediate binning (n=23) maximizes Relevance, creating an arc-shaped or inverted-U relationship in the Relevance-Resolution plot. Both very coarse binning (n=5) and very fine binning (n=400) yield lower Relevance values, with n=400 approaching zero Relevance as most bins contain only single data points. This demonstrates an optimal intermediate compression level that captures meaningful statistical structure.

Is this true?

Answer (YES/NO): YES